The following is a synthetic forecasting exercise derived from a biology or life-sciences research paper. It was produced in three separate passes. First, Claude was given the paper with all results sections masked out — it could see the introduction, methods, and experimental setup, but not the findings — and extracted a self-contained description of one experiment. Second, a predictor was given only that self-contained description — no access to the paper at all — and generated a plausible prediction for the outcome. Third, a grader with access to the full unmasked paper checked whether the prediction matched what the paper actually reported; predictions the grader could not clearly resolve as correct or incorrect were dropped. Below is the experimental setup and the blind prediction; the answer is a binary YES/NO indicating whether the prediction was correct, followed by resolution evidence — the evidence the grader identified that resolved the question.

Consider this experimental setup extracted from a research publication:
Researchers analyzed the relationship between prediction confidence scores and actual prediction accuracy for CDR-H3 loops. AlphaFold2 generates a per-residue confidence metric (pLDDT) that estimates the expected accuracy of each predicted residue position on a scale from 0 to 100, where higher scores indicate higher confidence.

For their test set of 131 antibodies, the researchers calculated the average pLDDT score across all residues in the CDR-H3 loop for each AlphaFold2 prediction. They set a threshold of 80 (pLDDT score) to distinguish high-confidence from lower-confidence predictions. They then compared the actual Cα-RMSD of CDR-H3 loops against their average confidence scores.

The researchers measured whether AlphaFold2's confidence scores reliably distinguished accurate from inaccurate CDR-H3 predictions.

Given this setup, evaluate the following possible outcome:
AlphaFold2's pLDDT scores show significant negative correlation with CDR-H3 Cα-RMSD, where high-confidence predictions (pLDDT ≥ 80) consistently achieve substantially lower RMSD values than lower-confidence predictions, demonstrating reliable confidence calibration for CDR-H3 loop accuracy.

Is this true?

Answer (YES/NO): YES